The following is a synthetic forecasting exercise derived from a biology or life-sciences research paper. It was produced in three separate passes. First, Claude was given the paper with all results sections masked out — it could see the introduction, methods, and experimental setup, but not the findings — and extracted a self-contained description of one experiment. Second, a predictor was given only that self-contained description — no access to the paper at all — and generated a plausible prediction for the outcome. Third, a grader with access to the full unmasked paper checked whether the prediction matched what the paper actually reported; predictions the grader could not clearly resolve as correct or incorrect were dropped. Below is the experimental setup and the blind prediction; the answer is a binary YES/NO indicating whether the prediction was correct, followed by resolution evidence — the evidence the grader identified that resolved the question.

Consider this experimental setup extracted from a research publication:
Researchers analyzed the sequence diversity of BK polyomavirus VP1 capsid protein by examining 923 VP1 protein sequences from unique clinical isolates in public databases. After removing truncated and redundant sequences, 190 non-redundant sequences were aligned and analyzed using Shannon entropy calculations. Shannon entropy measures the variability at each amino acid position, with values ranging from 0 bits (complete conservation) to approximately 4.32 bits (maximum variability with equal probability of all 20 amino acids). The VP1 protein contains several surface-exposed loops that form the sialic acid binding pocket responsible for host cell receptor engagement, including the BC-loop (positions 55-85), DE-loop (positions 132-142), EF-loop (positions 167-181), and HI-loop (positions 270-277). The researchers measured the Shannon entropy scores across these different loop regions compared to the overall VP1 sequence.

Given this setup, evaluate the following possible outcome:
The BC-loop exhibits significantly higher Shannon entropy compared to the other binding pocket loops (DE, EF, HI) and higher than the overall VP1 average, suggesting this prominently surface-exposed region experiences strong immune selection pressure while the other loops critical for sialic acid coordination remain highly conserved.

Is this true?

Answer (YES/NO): YES